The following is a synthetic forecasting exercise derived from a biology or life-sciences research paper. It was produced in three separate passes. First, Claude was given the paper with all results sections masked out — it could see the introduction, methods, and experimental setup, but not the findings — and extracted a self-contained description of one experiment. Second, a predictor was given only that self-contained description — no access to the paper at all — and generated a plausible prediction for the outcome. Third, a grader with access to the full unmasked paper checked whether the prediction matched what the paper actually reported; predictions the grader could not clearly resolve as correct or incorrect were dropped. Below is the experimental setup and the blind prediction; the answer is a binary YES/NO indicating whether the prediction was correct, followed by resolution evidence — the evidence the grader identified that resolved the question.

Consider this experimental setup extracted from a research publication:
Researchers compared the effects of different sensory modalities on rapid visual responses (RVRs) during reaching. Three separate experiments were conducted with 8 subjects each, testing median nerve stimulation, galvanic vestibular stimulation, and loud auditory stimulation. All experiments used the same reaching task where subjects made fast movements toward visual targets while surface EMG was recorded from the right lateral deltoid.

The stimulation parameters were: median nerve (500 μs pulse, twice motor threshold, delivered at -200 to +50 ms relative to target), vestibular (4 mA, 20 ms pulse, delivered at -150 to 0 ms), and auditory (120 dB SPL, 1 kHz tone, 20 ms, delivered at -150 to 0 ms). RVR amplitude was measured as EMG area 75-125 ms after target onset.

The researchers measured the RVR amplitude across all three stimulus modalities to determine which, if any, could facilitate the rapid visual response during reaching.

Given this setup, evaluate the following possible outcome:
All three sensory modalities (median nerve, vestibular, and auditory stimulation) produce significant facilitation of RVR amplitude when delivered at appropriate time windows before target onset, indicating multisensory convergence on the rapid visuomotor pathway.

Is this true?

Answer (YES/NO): YES